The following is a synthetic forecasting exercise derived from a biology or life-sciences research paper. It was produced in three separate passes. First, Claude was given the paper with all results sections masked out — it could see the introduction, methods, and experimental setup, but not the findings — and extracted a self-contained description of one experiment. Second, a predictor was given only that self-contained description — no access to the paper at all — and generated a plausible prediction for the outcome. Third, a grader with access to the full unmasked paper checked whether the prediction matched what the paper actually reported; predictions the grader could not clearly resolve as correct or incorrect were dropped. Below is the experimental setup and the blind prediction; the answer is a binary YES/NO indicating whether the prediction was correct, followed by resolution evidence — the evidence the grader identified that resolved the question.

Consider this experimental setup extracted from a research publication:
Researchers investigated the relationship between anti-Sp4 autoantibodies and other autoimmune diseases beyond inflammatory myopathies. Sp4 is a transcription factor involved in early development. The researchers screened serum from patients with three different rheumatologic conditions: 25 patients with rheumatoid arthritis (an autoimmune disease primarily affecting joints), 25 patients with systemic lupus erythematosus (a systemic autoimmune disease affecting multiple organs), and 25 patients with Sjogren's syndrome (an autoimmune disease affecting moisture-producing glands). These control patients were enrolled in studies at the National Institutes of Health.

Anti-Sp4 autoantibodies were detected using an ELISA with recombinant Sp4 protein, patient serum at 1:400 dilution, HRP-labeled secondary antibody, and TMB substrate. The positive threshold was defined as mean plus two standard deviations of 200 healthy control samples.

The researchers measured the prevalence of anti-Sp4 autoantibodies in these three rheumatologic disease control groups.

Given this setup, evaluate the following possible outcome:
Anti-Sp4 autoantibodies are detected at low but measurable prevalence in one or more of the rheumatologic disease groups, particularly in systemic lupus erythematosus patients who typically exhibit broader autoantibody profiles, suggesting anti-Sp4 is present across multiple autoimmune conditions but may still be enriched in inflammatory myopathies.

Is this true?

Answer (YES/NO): NO